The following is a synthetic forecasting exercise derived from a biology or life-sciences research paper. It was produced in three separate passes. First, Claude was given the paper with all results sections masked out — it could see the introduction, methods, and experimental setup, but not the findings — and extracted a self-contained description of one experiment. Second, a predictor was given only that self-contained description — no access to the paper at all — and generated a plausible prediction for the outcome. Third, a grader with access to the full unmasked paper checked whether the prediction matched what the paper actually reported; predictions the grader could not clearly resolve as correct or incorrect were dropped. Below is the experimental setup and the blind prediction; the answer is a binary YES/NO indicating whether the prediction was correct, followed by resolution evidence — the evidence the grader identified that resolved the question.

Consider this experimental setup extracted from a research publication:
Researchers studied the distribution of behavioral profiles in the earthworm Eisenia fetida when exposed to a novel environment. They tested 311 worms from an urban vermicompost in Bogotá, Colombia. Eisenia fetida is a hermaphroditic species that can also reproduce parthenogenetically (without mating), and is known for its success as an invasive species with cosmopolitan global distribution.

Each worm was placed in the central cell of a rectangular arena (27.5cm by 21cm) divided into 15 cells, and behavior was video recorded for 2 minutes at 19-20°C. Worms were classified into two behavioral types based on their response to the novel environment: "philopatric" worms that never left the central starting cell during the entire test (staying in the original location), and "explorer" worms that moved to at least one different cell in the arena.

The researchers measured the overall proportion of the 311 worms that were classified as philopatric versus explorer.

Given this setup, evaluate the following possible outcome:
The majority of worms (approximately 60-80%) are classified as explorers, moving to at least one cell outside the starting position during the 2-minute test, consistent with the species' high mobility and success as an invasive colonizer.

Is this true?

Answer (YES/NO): NO